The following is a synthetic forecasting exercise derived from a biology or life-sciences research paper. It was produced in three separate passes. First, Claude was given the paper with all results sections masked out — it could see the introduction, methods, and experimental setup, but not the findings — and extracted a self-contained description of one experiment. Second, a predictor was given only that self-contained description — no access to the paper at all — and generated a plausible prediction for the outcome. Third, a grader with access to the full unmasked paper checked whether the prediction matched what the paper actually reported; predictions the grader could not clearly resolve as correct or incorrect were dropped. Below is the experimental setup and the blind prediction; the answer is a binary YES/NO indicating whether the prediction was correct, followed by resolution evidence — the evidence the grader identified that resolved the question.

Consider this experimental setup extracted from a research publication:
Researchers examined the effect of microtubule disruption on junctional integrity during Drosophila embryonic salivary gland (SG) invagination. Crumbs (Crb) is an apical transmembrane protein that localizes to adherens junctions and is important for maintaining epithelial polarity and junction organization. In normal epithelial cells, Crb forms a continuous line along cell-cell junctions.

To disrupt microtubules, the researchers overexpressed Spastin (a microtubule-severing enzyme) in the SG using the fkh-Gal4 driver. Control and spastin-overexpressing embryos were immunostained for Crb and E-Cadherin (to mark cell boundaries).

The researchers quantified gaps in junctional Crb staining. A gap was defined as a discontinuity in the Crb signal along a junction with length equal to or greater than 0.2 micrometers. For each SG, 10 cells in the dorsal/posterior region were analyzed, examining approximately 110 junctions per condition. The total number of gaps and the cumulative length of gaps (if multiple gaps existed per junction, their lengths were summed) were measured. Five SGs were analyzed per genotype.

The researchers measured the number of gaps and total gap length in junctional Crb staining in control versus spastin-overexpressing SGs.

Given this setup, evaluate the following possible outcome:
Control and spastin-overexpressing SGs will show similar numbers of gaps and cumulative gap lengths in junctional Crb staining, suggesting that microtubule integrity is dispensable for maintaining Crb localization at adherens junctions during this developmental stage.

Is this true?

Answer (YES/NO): NO